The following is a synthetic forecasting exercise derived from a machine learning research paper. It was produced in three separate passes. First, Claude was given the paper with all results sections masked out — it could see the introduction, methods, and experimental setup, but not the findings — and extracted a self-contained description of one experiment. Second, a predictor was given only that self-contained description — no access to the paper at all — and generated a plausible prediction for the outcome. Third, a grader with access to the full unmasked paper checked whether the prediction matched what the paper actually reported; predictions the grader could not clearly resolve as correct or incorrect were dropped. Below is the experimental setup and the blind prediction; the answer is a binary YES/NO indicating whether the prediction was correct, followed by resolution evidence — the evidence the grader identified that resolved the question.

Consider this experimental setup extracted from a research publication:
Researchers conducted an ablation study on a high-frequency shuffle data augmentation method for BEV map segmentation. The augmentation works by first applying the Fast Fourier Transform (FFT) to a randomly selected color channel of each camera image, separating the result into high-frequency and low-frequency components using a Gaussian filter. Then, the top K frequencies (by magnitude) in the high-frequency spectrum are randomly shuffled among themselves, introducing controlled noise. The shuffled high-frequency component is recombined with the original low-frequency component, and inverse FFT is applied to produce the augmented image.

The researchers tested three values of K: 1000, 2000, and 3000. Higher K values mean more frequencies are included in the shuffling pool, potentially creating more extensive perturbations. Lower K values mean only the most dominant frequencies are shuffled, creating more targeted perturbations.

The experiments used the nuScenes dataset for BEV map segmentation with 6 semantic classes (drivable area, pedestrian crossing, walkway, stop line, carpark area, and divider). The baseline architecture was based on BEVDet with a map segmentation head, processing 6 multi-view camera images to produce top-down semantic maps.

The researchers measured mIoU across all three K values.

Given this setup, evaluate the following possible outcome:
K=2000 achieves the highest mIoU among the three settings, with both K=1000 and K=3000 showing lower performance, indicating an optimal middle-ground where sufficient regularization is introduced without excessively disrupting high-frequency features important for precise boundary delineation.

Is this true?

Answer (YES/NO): YES